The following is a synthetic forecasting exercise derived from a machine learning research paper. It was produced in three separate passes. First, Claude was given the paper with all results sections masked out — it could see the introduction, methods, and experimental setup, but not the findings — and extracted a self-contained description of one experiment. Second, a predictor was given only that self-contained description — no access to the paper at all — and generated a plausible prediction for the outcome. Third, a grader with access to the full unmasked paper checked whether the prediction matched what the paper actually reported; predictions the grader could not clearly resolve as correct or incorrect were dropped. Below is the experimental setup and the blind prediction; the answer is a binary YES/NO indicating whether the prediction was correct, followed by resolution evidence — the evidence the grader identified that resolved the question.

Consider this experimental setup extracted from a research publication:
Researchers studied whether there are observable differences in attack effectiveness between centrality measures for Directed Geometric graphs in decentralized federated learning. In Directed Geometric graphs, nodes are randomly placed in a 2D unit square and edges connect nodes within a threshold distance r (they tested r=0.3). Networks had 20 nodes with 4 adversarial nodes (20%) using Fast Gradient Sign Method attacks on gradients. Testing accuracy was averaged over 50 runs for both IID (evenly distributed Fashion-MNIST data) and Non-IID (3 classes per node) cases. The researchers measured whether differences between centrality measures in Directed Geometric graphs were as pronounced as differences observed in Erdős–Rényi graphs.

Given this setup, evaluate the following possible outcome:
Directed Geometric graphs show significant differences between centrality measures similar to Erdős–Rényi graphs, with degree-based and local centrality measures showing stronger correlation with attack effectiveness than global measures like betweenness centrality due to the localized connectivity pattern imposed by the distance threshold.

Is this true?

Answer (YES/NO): NO